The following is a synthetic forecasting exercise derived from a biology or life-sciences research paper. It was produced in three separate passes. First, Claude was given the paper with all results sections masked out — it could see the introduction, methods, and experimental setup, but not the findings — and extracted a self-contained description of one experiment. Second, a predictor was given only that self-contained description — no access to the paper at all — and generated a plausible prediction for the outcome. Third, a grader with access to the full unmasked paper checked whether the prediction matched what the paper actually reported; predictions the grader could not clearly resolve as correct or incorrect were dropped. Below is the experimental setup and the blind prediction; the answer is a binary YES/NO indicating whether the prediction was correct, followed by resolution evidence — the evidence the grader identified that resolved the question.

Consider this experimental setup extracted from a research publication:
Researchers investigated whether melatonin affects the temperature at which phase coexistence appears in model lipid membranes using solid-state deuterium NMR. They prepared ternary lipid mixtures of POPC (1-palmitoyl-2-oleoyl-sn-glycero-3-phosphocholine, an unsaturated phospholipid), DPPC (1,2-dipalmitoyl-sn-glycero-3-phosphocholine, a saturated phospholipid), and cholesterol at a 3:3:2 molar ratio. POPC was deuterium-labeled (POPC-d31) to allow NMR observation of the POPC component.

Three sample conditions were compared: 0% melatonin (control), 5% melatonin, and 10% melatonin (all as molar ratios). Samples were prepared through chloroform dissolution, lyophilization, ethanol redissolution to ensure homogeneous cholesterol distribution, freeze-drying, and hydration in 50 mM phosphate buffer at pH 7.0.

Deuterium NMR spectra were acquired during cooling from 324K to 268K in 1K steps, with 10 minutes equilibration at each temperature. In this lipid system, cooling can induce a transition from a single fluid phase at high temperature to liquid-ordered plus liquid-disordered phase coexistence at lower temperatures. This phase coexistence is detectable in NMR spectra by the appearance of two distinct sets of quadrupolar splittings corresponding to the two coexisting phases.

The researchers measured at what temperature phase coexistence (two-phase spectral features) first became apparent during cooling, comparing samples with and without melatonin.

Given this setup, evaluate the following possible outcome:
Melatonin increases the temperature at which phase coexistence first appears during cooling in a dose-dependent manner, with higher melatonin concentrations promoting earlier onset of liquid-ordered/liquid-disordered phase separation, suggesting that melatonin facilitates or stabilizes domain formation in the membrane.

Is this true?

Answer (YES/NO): YES